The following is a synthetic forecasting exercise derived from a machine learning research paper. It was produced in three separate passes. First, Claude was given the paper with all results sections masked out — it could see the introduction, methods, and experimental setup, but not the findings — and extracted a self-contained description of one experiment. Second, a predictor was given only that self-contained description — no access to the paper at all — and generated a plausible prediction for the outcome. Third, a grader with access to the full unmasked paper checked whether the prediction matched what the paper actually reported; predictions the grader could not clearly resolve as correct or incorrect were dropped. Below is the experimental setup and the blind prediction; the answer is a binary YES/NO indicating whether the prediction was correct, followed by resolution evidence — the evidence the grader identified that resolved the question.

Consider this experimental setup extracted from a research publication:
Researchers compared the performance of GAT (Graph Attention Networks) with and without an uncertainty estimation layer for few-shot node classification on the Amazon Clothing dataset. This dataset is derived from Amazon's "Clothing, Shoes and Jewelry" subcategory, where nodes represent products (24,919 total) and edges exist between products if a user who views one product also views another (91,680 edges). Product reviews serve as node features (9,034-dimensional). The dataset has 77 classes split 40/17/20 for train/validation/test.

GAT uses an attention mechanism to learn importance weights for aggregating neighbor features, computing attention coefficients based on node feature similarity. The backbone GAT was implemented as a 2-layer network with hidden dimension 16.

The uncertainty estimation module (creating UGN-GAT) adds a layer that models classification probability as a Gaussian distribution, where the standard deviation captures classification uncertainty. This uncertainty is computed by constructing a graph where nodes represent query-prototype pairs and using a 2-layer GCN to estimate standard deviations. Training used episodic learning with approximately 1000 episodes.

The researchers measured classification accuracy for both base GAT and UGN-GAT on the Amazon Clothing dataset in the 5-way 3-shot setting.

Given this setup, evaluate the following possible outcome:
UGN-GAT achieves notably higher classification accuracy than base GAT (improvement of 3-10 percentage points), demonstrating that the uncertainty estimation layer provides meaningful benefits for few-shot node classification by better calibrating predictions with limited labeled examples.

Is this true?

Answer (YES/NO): NO